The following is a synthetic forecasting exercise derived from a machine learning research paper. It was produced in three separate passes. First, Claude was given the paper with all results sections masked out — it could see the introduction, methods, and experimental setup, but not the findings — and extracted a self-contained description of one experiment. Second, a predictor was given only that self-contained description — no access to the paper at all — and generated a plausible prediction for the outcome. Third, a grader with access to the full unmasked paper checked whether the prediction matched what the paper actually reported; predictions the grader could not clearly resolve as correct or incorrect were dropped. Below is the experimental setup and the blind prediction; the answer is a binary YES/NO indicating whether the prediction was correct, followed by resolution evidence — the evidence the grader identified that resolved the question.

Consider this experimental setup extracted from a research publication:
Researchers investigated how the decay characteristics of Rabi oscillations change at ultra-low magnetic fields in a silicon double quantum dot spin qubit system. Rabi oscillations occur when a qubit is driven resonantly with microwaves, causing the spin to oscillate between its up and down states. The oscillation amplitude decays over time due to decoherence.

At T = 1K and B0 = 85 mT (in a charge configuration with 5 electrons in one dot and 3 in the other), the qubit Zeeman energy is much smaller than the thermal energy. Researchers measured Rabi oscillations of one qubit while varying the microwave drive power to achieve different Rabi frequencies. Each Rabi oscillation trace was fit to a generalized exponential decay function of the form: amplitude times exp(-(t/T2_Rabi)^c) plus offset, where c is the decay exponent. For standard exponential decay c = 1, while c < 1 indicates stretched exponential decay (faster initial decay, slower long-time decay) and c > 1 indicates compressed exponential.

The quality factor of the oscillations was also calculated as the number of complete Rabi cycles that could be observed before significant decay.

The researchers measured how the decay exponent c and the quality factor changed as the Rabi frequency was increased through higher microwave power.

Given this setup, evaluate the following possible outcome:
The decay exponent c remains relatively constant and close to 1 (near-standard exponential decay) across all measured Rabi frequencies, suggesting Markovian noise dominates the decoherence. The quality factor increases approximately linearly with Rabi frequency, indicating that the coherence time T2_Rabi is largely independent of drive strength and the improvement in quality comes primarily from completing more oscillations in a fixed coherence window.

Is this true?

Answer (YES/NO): NO